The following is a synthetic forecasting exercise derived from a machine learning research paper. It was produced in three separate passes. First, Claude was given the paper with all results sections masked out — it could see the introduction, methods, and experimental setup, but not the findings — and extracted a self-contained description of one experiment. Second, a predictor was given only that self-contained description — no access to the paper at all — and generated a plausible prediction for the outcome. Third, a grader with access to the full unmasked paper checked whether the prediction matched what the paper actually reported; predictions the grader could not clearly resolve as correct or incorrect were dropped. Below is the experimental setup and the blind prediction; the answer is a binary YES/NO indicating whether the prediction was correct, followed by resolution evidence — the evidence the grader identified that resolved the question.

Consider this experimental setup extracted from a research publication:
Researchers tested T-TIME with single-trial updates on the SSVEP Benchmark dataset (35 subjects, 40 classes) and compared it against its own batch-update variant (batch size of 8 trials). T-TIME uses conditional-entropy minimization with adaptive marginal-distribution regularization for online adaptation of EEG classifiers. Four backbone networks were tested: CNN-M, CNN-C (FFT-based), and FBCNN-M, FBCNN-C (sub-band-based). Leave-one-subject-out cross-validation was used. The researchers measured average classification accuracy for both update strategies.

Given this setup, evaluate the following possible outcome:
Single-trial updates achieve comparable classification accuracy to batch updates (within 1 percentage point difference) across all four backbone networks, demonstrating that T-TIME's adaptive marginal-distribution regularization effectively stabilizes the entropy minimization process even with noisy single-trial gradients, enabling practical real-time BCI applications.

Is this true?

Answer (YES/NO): NO